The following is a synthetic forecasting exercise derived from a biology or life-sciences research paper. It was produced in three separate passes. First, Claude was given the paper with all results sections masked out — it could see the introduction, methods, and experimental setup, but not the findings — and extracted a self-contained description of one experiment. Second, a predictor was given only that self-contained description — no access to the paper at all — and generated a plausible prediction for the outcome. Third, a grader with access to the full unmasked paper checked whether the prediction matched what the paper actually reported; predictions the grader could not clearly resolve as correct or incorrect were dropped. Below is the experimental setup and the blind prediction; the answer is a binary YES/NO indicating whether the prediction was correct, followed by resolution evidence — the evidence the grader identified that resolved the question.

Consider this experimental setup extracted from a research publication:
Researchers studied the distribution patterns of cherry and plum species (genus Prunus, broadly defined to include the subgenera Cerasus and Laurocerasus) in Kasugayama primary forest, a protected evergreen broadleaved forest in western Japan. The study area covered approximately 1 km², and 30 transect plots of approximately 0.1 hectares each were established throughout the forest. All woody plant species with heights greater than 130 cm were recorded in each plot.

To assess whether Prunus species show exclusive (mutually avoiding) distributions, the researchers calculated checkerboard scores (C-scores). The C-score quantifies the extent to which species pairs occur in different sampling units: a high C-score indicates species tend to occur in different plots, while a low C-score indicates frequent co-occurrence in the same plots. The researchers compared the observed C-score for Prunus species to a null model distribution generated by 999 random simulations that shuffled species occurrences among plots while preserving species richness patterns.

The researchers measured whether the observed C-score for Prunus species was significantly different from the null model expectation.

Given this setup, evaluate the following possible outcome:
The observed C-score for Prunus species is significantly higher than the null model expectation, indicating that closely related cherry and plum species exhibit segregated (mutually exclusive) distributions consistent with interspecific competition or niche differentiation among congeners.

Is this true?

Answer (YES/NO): NO